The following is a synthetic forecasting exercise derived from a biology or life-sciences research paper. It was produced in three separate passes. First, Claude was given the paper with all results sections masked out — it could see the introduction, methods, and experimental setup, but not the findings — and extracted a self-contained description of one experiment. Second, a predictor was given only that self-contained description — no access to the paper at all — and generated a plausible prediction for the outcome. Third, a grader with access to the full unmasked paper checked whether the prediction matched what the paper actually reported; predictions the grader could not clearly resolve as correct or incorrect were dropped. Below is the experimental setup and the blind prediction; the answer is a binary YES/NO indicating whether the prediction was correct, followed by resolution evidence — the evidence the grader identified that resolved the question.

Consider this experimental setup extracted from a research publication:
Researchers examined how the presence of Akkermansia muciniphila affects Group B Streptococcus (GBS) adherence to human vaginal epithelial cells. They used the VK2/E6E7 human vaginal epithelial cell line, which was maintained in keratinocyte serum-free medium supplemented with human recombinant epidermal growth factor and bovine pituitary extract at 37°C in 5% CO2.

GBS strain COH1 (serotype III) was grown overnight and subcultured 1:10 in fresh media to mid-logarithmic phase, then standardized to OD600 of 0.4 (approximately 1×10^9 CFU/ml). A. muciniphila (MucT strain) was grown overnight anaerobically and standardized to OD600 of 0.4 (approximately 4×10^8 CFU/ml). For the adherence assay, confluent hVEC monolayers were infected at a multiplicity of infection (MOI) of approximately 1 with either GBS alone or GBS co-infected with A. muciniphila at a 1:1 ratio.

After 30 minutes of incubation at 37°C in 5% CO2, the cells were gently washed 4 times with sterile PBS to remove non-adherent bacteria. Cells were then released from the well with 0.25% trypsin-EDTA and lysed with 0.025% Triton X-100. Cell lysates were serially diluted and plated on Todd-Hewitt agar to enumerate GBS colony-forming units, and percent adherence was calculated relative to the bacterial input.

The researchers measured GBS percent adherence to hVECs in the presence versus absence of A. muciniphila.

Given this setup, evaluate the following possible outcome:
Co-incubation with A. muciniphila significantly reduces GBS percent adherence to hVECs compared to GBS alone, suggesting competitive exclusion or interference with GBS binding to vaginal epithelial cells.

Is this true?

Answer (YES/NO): NO